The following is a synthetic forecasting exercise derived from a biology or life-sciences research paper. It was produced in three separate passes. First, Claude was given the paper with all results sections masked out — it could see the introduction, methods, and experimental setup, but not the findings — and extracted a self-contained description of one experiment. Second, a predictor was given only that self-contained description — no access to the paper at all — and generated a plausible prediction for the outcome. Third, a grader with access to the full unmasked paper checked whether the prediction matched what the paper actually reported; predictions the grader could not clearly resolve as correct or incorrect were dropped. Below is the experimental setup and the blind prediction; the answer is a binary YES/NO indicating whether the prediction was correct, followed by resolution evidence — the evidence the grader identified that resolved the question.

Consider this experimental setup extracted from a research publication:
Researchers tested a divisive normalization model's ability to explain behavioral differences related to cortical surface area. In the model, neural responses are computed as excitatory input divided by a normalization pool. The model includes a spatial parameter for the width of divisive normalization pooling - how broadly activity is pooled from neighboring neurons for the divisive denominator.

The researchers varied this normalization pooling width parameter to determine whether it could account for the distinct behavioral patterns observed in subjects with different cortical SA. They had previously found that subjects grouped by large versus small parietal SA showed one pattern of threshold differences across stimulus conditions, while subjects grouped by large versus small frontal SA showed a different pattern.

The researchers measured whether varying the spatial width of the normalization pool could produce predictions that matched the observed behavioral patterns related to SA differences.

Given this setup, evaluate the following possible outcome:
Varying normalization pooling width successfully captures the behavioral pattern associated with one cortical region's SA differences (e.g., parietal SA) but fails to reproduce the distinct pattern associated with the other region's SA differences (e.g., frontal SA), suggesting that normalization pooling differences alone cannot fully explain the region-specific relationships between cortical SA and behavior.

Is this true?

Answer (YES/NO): NO